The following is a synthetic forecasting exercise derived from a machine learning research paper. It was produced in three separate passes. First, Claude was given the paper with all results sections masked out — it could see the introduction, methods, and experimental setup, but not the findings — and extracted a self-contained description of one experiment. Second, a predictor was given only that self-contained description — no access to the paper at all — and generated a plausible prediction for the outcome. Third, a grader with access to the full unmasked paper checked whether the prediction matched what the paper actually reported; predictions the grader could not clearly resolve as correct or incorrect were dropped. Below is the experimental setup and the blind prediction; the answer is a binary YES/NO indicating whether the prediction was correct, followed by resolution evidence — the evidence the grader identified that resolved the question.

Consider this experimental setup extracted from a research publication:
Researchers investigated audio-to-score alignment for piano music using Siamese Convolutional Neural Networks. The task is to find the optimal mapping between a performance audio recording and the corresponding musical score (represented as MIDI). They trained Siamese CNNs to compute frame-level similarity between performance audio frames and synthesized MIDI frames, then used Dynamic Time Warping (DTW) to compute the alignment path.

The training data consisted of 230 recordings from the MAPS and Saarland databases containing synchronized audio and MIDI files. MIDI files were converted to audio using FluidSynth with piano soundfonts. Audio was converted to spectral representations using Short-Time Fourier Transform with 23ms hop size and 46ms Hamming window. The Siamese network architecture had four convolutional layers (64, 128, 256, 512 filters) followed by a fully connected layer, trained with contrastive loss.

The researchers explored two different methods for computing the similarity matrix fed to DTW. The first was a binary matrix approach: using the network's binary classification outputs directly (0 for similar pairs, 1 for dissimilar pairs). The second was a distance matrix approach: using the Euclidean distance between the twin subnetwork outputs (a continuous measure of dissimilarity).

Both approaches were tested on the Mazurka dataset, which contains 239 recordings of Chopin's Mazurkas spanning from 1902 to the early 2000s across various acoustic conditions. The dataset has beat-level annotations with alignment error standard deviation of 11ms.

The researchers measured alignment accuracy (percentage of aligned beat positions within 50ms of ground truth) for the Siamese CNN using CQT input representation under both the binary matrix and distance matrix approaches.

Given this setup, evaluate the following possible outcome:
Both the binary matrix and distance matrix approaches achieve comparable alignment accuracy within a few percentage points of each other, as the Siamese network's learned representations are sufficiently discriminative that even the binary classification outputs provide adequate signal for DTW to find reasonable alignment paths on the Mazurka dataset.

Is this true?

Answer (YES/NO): YES